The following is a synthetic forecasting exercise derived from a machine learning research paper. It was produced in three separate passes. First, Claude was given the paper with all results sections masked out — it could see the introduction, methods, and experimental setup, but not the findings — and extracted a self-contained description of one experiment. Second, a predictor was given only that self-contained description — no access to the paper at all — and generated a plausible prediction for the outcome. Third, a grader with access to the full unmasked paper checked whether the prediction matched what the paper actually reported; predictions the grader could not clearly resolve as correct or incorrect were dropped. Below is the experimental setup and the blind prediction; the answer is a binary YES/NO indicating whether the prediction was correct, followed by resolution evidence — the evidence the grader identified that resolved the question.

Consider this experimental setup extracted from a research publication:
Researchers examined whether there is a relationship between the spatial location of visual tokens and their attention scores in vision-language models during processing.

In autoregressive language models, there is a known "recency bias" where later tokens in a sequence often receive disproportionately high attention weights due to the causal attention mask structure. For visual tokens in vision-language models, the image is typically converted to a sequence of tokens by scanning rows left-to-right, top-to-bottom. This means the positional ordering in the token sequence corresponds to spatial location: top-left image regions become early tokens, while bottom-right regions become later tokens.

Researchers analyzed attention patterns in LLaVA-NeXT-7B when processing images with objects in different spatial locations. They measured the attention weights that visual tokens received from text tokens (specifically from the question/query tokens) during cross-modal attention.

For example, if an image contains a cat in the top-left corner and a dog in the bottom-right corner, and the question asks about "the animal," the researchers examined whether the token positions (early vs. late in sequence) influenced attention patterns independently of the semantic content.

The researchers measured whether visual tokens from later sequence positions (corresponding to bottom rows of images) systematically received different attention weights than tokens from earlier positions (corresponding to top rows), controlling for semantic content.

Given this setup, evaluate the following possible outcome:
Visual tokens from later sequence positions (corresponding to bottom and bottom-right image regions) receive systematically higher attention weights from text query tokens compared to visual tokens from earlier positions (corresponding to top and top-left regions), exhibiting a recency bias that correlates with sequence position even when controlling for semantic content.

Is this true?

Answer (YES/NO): YES